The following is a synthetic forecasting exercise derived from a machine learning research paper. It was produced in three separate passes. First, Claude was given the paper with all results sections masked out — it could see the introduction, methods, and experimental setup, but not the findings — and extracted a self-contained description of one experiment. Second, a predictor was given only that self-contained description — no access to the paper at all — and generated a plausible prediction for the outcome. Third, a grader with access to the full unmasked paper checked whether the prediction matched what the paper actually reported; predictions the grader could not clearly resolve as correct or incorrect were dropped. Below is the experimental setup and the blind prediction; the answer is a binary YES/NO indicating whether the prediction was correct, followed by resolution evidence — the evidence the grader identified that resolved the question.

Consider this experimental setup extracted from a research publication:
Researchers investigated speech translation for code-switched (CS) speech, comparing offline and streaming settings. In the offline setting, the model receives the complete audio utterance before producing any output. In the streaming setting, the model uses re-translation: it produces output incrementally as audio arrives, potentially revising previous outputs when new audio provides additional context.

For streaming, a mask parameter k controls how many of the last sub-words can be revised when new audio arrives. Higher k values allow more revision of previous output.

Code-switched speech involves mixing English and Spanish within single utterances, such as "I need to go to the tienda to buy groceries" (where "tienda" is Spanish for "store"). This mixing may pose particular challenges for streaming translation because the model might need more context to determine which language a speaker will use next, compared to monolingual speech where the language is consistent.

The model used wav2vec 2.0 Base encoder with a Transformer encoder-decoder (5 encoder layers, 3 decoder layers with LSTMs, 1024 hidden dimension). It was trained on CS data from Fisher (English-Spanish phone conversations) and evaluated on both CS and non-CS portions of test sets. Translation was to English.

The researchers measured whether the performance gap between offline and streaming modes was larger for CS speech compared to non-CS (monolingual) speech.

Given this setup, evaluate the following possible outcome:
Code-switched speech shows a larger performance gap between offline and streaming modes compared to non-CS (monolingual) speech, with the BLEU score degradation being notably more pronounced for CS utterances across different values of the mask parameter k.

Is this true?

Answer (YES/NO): NO